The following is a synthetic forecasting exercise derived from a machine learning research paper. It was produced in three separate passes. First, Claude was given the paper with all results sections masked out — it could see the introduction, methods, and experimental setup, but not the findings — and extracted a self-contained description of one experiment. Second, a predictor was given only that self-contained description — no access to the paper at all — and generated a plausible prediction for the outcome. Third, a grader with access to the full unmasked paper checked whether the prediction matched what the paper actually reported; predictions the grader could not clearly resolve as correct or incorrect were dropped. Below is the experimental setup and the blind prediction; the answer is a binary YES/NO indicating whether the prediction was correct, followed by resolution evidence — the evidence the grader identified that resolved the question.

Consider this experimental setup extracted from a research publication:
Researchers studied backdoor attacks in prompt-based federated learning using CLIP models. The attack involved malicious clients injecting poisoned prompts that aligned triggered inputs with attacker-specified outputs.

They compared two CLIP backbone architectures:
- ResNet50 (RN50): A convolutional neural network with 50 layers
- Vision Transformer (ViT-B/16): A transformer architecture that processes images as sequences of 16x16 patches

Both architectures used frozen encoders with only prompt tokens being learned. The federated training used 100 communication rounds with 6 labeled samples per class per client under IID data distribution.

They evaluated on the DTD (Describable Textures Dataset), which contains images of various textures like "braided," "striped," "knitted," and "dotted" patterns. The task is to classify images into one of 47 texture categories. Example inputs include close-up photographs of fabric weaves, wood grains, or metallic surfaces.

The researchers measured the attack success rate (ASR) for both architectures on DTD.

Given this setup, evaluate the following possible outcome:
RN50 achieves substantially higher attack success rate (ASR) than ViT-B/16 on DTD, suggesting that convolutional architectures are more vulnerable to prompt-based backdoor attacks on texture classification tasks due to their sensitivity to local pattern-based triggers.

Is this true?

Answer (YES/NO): YES